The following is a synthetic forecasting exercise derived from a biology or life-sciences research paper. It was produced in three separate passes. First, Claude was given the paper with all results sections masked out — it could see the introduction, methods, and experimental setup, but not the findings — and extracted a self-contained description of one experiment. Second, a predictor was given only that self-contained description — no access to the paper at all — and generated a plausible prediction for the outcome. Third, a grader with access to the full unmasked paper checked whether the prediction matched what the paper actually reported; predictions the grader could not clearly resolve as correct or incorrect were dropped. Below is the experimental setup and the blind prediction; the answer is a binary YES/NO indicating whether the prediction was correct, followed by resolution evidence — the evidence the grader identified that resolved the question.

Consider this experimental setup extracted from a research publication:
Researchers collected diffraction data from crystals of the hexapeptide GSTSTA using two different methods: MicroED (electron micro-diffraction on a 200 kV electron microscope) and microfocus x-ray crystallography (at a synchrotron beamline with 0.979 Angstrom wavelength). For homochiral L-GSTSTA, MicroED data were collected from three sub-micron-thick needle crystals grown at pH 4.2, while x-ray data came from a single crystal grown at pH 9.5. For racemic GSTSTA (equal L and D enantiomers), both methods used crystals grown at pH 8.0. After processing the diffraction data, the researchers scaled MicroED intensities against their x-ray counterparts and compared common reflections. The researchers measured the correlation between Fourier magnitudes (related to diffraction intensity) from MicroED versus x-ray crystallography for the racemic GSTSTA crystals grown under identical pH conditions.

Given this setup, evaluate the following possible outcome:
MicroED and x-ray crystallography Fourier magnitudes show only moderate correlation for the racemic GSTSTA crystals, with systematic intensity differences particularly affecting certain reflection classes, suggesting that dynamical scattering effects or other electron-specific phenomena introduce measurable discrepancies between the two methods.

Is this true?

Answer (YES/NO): NO